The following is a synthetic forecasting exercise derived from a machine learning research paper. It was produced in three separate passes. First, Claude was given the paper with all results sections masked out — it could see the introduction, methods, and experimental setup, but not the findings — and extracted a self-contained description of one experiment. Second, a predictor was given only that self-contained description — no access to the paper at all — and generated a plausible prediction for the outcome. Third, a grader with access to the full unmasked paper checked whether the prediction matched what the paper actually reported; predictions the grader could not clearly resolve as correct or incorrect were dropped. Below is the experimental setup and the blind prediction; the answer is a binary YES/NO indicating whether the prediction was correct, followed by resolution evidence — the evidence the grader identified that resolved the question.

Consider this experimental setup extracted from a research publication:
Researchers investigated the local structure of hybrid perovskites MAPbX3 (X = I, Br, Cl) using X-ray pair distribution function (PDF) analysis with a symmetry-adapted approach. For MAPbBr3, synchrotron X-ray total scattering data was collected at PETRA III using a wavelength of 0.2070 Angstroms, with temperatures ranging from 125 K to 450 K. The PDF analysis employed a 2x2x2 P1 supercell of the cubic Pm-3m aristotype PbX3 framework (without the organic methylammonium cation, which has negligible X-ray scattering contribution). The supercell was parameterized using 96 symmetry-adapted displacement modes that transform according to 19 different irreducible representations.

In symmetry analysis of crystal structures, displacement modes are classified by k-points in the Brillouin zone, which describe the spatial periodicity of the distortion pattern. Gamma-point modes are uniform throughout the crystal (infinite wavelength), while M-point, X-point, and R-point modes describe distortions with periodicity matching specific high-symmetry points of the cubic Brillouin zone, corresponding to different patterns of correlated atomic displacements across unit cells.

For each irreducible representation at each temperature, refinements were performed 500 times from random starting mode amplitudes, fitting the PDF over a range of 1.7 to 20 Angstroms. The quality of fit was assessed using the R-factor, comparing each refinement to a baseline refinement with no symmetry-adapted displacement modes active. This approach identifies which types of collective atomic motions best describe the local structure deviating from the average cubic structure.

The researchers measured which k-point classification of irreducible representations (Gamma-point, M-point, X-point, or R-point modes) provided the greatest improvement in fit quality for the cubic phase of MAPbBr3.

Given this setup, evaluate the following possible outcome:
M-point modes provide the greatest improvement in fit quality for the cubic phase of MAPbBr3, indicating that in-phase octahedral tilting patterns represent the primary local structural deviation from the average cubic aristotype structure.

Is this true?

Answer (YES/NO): NO